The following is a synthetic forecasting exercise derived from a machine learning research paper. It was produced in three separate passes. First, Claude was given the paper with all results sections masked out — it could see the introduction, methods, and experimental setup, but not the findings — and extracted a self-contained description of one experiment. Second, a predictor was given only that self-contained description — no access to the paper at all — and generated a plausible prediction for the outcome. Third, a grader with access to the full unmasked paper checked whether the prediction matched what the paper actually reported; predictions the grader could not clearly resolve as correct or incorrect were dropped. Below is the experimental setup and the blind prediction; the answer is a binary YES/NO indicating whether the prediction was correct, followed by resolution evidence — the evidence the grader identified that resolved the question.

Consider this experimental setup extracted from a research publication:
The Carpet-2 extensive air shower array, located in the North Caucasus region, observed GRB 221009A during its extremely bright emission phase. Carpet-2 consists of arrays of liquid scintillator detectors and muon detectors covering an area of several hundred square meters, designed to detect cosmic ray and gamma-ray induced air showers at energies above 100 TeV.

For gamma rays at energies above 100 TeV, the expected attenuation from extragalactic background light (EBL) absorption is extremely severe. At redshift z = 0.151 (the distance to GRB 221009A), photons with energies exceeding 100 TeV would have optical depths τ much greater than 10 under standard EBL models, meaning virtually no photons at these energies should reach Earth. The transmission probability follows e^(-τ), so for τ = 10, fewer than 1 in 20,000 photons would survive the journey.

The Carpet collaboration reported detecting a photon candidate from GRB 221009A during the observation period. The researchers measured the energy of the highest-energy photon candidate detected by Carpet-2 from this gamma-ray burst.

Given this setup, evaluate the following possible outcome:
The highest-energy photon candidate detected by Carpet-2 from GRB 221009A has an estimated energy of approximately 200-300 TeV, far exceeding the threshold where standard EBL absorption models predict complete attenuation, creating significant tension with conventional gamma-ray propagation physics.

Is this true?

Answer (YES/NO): YES